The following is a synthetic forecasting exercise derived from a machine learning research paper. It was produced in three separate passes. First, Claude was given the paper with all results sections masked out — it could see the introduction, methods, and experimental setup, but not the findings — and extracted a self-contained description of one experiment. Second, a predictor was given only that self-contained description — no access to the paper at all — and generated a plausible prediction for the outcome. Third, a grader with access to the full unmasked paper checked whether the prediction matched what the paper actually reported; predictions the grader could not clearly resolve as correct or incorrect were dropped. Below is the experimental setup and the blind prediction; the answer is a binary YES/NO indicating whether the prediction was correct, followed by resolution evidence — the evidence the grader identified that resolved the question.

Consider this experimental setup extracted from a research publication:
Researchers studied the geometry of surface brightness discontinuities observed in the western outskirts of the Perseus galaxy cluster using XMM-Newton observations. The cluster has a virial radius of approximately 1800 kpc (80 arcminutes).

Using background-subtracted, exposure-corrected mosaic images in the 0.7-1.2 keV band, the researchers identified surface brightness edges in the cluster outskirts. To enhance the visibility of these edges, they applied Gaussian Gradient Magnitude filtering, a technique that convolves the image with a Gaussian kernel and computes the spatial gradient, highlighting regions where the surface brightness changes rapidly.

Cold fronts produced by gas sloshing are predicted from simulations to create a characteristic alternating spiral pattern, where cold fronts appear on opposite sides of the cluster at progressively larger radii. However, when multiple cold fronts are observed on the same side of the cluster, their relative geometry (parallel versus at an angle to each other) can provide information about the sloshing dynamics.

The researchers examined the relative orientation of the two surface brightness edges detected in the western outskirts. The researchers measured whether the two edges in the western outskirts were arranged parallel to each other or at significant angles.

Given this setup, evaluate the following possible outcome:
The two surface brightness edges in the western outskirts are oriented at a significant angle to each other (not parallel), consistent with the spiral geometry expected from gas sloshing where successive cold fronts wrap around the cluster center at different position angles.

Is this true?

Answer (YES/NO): NO